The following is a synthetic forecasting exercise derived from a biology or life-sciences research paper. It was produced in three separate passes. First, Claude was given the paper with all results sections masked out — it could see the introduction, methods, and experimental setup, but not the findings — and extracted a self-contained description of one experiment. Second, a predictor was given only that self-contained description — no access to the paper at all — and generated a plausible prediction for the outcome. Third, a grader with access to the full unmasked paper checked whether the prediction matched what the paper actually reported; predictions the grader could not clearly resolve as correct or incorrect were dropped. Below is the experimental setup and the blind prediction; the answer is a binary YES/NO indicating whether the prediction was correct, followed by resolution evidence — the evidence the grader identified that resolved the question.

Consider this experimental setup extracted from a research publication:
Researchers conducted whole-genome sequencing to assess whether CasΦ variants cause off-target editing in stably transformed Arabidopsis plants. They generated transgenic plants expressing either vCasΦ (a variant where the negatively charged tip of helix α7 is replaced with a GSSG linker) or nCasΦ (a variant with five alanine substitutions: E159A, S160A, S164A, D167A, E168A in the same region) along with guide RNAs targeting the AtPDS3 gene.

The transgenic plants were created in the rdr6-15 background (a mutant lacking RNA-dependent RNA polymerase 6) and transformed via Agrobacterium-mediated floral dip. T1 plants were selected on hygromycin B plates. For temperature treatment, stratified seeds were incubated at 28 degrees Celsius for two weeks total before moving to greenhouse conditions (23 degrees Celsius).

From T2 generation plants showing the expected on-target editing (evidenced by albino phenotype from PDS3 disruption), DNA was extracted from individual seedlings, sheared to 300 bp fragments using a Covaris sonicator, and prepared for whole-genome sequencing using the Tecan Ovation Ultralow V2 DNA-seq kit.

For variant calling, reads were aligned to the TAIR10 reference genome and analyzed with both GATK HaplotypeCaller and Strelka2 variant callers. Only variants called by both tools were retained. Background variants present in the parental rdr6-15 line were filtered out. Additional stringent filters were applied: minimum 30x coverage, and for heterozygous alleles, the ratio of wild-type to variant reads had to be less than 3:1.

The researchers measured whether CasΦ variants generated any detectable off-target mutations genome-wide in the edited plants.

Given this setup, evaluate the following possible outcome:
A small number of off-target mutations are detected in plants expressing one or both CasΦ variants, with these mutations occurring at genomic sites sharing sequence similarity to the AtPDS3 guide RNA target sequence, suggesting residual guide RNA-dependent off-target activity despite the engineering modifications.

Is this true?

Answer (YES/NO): NO